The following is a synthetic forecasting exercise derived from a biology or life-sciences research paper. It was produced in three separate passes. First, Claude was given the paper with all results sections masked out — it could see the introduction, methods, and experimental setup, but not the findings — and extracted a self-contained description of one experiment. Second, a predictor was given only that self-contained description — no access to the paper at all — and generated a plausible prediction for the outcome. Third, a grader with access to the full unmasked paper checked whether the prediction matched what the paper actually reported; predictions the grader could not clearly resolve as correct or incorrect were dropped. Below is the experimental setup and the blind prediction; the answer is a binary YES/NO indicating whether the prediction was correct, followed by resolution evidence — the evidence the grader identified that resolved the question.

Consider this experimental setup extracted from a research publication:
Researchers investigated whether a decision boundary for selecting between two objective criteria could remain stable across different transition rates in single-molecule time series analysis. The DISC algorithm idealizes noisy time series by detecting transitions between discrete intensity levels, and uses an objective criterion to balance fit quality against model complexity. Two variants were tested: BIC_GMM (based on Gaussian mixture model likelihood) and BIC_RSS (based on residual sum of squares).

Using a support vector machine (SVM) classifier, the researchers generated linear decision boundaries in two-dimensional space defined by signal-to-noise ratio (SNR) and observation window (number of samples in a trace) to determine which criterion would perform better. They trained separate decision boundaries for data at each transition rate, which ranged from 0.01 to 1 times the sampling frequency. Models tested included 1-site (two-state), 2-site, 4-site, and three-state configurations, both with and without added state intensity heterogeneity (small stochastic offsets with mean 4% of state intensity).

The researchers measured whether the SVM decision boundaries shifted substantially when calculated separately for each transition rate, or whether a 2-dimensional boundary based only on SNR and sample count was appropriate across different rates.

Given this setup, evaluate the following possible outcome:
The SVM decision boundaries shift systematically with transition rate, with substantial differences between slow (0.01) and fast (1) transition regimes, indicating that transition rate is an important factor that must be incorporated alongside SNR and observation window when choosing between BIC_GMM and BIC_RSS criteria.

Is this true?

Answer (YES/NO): NO